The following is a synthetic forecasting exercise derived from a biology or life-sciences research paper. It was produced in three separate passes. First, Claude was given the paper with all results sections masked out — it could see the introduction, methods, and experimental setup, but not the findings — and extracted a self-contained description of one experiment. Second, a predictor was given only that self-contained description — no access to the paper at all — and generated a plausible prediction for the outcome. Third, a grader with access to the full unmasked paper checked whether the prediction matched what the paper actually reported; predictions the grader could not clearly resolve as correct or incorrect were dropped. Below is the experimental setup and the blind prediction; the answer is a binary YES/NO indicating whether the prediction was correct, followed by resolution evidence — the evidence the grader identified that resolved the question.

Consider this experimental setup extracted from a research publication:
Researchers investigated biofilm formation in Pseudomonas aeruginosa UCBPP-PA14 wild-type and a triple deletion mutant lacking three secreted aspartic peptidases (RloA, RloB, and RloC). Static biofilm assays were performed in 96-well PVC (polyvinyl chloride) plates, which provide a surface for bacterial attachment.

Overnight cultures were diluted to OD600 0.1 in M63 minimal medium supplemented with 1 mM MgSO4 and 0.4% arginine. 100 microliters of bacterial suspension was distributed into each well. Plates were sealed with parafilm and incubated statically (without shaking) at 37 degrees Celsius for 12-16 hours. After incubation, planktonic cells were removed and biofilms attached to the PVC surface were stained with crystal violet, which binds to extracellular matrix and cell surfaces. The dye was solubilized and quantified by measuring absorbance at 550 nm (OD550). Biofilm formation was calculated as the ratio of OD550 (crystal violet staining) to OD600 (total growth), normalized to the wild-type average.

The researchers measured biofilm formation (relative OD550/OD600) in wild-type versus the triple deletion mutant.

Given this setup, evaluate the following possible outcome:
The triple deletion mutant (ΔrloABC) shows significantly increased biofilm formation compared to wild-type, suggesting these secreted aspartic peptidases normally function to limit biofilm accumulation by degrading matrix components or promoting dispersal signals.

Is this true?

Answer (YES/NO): NO